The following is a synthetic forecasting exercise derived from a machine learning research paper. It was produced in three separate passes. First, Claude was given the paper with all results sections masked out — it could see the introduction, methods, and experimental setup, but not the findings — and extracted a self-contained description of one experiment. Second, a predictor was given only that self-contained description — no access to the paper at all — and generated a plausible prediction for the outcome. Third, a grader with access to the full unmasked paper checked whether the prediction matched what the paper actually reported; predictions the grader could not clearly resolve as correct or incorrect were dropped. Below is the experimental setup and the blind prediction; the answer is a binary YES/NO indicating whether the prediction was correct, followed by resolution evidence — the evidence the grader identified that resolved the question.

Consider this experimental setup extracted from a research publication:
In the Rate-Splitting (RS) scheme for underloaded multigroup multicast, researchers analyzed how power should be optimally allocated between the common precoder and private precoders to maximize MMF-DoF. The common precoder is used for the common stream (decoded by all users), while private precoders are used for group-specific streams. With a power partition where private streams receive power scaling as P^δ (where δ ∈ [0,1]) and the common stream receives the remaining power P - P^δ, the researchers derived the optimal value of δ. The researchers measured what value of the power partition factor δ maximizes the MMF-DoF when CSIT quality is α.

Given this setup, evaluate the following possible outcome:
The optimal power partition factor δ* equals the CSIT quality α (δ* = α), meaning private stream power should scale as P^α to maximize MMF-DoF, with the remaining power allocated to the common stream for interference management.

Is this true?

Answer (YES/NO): YES